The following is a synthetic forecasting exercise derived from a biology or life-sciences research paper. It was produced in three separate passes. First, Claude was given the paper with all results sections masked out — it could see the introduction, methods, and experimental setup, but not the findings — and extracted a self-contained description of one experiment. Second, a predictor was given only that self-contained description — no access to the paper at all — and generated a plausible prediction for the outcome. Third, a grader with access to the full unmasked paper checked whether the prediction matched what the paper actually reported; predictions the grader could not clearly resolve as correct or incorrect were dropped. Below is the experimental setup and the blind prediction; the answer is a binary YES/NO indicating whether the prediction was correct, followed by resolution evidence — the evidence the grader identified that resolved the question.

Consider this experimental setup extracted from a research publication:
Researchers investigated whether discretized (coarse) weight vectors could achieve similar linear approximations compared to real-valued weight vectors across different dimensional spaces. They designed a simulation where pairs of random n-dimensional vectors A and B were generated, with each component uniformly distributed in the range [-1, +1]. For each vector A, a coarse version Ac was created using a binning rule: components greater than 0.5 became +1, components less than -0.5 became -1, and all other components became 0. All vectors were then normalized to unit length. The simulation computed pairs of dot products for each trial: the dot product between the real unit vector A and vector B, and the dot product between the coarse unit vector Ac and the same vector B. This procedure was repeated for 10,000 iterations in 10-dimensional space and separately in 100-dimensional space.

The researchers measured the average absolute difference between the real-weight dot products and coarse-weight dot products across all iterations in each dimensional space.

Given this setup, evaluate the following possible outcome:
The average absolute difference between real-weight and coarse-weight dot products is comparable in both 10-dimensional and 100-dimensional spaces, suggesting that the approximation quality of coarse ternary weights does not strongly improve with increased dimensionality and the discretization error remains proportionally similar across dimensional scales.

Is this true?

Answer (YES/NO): NO